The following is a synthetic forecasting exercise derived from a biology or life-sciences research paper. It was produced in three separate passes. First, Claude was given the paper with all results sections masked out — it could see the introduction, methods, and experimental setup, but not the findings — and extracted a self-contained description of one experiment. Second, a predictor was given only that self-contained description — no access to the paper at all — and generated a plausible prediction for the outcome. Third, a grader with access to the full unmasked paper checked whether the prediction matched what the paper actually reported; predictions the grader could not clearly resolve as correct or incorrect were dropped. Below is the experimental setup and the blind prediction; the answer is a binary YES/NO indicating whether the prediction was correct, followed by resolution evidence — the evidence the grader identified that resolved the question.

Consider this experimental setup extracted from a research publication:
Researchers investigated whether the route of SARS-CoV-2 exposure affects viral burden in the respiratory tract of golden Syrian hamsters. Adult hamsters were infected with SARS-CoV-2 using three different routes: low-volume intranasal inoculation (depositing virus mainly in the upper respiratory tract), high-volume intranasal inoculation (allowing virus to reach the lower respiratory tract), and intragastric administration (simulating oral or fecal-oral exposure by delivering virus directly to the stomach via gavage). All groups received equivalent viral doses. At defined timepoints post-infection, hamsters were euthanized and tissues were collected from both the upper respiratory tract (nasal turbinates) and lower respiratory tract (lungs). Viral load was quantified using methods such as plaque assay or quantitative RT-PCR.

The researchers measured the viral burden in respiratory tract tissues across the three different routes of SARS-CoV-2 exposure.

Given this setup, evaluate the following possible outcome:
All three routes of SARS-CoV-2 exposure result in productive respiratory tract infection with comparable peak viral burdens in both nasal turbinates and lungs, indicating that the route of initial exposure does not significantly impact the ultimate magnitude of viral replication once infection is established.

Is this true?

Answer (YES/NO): NO